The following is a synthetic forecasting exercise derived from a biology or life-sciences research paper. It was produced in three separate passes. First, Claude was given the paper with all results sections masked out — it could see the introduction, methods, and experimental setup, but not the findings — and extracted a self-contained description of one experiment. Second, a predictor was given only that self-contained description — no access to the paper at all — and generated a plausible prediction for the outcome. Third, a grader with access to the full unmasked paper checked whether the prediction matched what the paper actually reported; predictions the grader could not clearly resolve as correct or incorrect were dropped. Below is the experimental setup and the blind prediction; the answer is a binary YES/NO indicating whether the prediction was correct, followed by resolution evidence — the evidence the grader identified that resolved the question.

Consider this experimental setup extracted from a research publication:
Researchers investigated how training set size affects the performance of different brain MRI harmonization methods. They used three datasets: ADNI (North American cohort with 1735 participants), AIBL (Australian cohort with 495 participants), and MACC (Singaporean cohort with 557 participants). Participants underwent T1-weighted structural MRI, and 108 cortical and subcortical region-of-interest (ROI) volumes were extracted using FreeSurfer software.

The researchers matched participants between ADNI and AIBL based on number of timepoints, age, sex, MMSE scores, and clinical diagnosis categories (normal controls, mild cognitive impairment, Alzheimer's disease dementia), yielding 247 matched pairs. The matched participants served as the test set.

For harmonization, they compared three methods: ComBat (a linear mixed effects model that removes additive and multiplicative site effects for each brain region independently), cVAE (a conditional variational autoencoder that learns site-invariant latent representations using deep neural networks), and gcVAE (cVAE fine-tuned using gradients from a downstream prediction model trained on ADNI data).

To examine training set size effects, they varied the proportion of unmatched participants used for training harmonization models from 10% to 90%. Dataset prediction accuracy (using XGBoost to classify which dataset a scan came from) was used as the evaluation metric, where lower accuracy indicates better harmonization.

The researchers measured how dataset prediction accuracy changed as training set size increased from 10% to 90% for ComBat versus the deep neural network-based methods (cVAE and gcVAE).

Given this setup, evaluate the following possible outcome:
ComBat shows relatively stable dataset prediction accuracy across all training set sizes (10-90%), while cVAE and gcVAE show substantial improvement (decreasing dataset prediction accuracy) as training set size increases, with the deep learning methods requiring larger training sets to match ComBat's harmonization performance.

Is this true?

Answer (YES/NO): NO